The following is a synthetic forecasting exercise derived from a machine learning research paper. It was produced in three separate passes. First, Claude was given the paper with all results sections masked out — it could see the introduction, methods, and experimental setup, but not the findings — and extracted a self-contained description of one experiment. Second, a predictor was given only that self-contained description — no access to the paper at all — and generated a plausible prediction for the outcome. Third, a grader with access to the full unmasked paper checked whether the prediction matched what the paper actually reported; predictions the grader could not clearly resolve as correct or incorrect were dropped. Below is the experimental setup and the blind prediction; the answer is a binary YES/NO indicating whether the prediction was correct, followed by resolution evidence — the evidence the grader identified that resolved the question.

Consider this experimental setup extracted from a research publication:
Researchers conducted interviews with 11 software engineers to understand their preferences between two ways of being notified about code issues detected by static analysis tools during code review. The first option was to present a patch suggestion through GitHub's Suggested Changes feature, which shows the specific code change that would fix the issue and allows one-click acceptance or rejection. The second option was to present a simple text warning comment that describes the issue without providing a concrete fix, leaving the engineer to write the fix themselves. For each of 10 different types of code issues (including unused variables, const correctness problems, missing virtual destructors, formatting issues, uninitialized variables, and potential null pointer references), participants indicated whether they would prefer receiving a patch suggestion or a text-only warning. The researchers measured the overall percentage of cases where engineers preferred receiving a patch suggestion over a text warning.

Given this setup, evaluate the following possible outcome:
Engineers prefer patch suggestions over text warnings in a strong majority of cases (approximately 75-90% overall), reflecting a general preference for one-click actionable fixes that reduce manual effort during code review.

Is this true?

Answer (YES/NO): YES